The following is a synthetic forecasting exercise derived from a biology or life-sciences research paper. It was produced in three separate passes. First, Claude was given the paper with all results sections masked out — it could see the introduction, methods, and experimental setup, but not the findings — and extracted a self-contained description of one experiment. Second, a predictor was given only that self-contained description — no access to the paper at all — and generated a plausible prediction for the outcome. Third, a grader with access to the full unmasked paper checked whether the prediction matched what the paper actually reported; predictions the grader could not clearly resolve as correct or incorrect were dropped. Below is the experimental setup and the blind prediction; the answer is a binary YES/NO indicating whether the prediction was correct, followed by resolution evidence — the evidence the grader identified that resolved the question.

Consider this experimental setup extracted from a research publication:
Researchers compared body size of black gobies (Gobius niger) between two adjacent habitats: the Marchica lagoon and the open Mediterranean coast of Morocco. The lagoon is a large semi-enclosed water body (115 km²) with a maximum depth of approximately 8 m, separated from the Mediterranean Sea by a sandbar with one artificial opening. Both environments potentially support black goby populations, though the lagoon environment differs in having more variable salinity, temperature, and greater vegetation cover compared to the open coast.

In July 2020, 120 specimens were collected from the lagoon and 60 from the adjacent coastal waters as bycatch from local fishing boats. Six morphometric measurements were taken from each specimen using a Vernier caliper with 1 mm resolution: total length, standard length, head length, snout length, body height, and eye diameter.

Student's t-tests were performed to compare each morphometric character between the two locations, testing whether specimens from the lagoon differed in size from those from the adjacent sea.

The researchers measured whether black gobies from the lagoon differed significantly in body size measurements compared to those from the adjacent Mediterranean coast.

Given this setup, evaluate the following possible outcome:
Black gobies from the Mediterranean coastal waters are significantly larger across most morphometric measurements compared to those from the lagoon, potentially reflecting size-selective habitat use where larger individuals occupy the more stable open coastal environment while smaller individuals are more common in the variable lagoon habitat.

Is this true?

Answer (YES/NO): YES